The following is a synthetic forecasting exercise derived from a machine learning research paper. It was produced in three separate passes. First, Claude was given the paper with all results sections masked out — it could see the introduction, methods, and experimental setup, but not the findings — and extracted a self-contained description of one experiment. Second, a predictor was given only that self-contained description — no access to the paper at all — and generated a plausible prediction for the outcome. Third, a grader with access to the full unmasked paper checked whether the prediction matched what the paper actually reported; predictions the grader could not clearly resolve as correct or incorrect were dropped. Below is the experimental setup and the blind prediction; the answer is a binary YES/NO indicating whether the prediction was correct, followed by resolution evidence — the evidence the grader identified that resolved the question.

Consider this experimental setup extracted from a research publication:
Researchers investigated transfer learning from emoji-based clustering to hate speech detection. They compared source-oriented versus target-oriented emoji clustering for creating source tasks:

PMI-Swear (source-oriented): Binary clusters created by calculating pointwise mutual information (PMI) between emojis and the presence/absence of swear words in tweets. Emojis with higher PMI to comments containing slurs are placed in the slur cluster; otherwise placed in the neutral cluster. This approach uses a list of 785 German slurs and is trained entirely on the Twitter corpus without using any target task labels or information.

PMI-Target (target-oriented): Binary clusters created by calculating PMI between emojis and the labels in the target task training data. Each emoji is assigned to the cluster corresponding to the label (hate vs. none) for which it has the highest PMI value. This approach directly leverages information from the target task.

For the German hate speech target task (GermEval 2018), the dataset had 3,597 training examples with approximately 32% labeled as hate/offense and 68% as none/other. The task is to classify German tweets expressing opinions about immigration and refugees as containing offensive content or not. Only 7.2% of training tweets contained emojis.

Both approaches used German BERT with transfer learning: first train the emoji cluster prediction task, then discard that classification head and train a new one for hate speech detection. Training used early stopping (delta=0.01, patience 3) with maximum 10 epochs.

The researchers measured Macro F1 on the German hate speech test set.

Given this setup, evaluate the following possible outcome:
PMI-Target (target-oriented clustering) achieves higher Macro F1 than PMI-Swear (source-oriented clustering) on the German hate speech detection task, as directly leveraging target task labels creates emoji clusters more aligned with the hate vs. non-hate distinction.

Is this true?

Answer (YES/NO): NO